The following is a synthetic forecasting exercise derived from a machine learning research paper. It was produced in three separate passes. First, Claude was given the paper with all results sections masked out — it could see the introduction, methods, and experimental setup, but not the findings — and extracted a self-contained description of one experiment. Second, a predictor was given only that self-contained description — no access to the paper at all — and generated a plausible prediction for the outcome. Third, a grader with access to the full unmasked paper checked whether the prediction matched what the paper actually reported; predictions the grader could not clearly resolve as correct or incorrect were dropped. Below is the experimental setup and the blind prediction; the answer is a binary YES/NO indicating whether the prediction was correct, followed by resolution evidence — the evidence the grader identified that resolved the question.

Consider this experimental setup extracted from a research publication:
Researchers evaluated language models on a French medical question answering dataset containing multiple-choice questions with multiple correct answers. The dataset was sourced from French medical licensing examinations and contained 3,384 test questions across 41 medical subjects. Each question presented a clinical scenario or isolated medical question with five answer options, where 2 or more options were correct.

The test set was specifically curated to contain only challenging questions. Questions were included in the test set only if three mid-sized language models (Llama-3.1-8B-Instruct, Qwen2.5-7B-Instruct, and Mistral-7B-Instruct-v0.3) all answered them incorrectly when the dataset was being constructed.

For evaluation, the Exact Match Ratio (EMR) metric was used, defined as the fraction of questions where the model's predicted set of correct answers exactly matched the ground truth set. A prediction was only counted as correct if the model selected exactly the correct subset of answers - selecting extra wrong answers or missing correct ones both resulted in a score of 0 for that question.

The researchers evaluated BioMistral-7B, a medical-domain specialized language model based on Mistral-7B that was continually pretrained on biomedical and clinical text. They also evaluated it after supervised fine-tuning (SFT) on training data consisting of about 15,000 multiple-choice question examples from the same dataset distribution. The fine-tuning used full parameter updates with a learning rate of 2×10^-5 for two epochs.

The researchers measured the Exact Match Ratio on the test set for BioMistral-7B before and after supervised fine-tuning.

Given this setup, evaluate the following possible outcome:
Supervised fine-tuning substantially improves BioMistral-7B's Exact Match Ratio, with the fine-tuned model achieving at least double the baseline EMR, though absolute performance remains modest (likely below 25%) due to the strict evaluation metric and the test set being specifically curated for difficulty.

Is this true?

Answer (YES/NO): YES